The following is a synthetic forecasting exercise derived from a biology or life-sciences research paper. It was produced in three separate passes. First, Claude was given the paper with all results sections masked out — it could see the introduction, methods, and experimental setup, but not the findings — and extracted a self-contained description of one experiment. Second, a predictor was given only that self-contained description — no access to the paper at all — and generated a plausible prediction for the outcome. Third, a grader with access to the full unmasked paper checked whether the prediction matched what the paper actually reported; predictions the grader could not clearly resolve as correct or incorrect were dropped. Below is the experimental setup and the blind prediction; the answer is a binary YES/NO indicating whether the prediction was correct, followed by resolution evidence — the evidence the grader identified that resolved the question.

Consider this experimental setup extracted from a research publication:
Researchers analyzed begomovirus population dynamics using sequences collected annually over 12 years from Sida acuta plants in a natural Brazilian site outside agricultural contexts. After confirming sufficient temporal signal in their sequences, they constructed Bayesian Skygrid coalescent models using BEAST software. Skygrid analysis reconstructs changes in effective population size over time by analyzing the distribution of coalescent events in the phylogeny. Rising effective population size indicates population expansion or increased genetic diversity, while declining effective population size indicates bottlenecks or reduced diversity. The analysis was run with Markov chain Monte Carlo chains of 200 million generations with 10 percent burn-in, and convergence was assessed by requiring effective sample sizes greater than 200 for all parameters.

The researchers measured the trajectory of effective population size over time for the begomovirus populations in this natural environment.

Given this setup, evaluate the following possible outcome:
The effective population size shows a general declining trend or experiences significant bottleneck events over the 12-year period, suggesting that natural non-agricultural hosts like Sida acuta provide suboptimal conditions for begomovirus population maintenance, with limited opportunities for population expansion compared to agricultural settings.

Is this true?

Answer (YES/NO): NO